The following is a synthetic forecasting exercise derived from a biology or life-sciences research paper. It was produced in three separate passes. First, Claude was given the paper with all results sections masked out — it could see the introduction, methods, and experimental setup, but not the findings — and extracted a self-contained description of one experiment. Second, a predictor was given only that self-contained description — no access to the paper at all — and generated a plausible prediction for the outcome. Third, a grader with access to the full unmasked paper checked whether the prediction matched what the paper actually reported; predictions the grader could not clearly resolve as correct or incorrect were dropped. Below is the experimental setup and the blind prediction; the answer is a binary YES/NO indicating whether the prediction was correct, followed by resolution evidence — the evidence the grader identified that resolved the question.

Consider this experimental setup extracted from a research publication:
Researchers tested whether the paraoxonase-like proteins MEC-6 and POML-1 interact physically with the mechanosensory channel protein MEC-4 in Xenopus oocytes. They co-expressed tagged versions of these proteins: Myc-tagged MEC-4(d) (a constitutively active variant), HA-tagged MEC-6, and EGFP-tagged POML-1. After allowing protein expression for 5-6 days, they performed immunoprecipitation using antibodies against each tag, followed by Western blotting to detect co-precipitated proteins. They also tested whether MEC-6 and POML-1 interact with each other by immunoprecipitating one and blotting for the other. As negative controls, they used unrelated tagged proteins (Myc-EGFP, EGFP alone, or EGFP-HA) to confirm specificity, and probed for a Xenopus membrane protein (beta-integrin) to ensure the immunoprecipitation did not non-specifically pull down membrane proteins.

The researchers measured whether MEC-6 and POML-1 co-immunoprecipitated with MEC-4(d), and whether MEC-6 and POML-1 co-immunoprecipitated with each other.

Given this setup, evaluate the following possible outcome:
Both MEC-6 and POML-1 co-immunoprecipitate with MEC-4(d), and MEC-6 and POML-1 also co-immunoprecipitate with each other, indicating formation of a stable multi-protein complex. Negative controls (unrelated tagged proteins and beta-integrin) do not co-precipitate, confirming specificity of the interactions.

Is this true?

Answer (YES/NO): NO